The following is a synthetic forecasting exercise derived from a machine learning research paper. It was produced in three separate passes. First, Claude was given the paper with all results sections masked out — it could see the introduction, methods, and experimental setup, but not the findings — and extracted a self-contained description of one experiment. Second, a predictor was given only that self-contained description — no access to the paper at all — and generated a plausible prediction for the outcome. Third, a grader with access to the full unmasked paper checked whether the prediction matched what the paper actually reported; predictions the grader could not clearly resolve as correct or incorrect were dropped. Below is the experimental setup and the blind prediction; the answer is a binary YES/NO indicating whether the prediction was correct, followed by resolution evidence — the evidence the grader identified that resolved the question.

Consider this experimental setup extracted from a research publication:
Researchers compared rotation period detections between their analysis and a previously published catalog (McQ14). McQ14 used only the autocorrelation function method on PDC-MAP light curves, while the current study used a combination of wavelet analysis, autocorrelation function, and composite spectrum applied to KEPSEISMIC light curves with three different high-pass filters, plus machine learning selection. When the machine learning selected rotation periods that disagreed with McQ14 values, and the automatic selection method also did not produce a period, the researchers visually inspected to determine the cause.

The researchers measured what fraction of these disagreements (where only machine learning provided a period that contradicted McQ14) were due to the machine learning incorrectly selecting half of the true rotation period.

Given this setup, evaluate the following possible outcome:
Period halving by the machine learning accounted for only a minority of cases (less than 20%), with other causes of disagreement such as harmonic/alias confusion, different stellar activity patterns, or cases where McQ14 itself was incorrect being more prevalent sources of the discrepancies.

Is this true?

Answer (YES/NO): NO